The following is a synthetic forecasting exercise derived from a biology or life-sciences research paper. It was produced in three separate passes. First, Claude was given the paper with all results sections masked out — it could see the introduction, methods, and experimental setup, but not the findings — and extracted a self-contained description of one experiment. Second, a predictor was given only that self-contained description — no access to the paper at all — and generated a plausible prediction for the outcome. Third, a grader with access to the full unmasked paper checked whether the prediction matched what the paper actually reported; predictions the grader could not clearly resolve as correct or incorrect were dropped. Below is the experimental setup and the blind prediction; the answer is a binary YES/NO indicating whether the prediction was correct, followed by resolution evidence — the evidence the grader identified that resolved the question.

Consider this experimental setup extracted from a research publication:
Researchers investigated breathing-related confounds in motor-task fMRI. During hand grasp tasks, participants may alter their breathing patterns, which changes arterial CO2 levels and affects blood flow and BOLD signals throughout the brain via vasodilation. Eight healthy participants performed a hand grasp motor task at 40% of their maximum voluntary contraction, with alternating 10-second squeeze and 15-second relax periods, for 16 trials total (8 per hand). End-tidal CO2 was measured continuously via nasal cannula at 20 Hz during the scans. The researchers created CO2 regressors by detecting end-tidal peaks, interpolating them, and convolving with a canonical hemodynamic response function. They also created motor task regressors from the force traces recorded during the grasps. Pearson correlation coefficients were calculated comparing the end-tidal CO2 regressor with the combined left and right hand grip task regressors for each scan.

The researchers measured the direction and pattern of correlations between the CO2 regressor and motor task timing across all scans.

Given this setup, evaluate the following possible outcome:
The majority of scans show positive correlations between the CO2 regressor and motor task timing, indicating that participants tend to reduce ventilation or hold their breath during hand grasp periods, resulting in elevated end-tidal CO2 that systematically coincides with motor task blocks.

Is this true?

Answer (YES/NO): NO